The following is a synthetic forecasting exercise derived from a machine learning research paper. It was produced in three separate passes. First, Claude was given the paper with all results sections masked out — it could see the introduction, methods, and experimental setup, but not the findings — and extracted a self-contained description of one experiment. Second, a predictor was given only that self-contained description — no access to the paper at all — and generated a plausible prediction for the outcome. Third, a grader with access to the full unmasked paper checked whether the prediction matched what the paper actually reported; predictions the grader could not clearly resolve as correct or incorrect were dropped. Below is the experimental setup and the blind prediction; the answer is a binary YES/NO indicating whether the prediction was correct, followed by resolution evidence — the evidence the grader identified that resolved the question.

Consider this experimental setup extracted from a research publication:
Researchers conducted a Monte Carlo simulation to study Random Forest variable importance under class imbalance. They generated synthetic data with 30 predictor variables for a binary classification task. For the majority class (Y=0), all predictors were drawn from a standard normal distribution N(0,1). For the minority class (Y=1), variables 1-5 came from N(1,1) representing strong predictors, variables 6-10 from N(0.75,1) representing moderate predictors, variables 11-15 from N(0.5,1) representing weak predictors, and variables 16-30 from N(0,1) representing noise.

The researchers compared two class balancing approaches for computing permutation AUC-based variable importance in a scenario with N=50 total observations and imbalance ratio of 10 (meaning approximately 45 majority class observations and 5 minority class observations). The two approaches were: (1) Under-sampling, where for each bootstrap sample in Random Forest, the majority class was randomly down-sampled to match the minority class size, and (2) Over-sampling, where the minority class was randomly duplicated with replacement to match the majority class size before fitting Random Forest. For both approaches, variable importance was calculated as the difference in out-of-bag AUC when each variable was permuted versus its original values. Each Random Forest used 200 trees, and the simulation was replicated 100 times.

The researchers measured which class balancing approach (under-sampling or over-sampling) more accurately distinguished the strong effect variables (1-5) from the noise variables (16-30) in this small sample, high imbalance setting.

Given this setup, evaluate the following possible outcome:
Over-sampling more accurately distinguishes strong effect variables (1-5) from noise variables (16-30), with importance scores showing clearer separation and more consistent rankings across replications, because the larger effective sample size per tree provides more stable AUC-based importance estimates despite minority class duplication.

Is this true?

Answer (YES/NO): YES